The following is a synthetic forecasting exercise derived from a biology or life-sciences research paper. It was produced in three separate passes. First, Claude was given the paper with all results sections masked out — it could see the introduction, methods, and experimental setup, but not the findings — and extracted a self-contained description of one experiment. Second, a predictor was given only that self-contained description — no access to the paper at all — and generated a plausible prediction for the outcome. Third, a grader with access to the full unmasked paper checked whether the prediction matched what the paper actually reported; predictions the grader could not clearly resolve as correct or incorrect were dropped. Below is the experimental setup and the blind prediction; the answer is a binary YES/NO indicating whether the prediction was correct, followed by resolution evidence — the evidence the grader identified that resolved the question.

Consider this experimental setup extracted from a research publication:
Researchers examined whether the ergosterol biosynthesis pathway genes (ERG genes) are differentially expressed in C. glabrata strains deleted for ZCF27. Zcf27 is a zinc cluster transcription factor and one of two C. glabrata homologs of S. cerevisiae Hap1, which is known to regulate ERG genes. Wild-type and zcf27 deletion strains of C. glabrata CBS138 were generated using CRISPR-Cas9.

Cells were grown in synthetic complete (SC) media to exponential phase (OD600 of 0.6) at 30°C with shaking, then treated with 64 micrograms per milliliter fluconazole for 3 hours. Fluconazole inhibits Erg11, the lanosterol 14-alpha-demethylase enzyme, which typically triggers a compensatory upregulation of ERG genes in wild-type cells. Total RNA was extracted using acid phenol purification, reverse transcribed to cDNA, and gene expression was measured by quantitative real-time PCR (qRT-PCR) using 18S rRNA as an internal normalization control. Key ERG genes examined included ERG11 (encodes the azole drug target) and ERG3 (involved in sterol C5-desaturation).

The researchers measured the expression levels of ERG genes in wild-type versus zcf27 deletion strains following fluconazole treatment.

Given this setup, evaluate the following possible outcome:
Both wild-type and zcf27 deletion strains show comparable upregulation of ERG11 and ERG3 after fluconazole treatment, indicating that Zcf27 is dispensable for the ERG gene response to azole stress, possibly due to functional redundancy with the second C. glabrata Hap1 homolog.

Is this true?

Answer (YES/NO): NO